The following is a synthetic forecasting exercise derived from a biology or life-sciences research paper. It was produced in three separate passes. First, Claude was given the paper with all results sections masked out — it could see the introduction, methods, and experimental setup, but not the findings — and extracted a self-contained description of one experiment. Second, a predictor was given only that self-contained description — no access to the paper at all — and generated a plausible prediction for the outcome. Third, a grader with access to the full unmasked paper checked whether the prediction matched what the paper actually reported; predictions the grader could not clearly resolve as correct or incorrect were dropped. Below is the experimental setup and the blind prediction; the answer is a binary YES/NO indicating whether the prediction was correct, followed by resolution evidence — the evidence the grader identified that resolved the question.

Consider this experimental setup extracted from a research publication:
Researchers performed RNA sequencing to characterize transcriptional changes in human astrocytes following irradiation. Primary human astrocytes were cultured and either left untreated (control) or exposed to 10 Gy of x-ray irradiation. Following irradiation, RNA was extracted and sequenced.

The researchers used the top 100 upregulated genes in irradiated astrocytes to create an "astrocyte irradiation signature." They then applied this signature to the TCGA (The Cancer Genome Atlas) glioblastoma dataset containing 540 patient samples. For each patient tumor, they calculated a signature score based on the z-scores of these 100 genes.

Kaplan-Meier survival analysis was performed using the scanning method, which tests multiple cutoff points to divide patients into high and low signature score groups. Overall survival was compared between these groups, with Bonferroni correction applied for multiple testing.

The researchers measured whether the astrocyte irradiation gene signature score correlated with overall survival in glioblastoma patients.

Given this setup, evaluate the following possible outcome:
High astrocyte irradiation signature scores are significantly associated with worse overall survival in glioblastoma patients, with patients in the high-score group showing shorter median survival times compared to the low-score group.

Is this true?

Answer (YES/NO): YES